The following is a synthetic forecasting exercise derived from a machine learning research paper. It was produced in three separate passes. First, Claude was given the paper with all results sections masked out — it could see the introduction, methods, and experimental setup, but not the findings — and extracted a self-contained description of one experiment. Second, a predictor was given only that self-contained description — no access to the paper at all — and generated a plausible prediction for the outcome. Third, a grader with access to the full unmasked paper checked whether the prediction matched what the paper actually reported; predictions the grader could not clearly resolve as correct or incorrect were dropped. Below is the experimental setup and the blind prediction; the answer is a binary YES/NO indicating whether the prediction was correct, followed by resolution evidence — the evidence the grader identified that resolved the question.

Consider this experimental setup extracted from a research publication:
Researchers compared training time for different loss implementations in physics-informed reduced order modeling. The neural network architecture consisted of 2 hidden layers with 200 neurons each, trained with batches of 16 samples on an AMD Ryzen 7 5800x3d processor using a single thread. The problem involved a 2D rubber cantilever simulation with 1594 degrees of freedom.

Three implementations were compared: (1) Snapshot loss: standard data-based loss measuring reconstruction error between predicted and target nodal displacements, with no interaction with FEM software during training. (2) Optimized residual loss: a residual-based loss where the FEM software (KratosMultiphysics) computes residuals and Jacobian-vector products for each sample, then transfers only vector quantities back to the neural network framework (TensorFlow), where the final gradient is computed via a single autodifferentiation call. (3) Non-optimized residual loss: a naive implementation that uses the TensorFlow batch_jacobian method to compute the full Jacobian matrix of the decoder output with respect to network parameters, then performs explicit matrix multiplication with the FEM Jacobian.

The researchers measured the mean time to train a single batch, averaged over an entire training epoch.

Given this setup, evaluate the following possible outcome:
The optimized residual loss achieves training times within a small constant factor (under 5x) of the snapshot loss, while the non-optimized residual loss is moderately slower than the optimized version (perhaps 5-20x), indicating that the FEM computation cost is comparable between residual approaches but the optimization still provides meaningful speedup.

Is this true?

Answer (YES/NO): NO